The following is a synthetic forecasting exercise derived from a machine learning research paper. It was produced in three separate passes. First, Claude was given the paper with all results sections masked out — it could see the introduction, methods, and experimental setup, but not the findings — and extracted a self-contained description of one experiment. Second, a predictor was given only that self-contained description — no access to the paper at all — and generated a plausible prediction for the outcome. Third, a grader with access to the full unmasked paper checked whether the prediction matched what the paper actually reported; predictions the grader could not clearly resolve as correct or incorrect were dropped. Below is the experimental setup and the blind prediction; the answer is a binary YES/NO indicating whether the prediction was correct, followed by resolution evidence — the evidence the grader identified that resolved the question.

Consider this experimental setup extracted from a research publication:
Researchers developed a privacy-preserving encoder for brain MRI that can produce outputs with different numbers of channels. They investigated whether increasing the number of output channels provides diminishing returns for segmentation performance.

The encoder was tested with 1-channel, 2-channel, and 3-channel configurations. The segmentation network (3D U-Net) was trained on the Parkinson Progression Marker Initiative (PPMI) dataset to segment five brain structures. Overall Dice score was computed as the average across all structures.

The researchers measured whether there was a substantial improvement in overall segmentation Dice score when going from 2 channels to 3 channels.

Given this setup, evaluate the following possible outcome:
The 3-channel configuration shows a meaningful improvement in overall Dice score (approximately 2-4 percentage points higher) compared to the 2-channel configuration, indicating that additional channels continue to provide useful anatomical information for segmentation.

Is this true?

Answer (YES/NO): NO